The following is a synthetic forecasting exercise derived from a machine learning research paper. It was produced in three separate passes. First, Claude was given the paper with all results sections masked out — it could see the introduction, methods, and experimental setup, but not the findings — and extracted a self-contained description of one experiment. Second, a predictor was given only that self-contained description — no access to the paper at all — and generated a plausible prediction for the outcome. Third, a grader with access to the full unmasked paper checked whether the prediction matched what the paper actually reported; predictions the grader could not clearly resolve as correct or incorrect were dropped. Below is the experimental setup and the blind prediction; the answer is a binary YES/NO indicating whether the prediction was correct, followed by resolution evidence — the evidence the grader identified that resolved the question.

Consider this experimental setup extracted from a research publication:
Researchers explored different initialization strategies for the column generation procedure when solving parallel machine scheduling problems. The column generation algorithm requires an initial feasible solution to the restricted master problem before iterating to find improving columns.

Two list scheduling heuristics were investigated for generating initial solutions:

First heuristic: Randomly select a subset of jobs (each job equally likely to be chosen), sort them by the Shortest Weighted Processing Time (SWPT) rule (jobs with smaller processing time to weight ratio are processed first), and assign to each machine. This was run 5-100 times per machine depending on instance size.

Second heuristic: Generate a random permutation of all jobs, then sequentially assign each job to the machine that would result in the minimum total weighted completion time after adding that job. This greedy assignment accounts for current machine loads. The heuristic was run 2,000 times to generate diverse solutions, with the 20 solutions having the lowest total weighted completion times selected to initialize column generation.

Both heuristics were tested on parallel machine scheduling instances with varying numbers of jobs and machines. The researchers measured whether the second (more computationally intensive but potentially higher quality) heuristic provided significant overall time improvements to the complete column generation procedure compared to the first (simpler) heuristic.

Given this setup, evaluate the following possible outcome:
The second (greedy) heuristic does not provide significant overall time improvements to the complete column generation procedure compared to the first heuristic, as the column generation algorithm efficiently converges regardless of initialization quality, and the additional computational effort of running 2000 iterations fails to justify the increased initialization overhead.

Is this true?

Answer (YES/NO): YES